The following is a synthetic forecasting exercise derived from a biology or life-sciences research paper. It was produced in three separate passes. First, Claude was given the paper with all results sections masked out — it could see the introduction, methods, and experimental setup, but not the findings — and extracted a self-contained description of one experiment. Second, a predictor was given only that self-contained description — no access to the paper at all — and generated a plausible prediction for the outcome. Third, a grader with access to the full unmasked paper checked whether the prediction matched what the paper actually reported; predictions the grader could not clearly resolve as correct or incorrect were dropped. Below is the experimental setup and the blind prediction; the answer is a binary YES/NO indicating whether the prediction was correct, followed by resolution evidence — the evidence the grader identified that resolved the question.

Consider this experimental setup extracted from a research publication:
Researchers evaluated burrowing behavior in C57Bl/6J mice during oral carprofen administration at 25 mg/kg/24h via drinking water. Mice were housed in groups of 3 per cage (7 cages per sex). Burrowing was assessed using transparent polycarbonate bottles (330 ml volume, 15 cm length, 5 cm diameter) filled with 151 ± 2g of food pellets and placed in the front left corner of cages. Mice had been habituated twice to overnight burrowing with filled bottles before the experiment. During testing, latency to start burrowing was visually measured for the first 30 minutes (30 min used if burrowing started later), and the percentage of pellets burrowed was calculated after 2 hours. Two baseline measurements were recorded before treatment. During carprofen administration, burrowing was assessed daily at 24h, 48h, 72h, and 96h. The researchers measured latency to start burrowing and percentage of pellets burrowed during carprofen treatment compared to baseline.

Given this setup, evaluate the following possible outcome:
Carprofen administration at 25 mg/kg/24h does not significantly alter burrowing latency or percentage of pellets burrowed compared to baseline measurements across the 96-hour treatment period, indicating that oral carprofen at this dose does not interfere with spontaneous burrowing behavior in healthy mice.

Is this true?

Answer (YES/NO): NO